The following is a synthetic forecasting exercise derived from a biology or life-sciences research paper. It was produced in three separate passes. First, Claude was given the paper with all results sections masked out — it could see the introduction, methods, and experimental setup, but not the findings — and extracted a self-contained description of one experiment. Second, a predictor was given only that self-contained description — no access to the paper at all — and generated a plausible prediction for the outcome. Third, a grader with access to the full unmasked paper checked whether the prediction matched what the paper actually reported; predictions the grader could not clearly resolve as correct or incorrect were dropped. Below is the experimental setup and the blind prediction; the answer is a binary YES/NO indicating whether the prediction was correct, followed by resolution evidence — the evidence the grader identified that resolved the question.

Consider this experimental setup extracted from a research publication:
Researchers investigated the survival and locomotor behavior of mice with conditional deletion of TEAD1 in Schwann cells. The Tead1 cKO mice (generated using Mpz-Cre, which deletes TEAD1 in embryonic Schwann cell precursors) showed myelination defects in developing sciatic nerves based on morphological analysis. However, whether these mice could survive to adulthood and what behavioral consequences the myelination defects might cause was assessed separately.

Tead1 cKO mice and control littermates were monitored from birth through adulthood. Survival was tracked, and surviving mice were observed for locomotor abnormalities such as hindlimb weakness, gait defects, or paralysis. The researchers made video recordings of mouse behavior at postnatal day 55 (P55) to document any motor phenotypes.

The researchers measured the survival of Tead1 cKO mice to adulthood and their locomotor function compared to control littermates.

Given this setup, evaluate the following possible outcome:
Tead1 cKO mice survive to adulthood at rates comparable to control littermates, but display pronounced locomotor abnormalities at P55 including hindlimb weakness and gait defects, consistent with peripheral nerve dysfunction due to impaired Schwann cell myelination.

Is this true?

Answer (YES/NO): NO